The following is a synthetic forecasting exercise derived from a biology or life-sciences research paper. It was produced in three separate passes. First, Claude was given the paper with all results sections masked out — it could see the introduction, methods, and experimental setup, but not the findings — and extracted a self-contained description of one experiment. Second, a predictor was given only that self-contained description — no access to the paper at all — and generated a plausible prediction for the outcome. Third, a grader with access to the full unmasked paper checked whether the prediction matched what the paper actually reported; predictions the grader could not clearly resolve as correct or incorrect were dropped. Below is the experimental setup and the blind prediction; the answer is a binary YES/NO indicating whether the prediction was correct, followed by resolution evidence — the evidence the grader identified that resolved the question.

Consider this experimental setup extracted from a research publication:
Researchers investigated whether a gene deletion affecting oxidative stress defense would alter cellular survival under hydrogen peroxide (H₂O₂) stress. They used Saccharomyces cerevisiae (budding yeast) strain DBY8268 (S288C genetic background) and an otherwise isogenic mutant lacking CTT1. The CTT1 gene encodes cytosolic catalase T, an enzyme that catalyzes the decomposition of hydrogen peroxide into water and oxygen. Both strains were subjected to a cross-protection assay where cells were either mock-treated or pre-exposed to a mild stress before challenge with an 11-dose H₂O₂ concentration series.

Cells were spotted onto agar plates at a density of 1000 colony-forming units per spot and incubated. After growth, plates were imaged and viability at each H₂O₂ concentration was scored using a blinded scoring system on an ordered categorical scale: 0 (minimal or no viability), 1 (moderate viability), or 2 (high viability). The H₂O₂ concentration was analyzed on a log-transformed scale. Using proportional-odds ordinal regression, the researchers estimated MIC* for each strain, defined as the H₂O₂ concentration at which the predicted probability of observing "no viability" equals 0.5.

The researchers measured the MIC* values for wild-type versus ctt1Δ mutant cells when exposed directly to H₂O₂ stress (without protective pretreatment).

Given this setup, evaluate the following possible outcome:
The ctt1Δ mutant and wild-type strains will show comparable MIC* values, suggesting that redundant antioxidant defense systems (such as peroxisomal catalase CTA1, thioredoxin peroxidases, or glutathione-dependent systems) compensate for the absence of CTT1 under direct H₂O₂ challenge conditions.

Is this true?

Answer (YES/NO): YES